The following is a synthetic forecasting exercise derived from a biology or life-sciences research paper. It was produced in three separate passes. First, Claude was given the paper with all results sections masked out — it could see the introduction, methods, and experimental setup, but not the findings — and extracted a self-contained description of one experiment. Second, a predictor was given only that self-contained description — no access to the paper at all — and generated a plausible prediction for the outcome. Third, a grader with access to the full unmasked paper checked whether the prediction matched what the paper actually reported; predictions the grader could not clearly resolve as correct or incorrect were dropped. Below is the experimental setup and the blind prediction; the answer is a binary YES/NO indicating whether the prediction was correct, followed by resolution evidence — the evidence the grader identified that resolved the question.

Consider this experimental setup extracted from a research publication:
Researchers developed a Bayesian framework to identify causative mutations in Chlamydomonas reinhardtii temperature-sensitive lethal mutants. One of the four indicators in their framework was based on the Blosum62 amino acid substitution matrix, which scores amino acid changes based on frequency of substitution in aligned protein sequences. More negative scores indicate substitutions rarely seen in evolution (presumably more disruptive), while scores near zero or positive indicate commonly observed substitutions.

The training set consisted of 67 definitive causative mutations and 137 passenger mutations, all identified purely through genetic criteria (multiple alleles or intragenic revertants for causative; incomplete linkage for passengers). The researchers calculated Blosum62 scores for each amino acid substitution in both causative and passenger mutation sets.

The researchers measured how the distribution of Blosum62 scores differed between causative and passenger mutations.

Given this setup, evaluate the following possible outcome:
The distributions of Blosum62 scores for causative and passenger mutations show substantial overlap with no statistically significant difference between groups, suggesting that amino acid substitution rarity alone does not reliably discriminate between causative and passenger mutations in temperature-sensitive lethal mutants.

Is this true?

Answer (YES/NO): NO